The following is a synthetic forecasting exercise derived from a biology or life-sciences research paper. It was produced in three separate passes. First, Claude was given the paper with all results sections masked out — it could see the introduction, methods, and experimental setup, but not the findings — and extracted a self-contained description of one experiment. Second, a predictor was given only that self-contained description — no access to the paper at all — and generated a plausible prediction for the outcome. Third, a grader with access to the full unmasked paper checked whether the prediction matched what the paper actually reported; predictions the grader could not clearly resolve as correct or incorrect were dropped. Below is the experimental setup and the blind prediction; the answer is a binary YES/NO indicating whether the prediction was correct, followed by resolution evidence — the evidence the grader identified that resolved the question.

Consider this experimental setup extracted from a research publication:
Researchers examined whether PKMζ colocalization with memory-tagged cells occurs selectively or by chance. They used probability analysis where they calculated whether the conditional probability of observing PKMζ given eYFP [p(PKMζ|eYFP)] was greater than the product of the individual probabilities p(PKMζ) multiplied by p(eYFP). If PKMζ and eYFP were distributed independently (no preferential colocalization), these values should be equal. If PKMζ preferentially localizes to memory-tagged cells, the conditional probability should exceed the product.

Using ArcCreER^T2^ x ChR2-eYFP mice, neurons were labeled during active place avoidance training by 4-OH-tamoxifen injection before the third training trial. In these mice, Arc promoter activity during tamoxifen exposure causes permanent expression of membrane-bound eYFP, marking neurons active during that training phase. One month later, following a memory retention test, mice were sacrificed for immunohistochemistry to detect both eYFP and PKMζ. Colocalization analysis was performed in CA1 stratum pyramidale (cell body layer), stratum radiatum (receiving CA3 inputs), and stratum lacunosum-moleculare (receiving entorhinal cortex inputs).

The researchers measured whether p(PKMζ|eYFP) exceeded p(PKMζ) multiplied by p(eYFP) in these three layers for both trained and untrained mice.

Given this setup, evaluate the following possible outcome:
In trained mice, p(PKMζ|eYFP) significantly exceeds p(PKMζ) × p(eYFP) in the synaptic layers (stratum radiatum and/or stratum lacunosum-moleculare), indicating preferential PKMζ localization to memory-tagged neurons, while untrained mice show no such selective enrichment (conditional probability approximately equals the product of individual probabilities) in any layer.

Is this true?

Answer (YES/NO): NO